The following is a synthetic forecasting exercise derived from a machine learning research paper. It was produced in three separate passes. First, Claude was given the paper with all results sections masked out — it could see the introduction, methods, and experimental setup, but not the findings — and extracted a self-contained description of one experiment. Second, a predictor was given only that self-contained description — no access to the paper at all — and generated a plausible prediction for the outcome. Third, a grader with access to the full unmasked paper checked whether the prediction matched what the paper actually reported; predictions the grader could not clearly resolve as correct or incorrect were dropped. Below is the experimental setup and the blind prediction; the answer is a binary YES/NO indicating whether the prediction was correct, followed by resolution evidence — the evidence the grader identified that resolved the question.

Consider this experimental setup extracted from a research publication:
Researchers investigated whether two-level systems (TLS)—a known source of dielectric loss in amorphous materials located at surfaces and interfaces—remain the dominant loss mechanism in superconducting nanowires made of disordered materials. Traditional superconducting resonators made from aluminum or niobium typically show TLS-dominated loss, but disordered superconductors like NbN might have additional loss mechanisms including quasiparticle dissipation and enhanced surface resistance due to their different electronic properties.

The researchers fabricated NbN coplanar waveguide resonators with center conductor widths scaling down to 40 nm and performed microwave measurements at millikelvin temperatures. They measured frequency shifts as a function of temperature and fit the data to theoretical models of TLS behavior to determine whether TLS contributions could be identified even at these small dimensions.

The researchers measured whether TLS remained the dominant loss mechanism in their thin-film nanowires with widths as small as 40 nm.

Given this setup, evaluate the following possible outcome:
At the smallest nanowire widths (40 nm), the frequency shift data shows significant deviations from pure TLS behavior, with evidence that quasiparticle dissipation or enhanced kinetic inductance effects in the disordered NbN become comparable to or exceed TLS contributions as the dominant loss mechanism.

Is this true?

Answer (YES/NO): NO